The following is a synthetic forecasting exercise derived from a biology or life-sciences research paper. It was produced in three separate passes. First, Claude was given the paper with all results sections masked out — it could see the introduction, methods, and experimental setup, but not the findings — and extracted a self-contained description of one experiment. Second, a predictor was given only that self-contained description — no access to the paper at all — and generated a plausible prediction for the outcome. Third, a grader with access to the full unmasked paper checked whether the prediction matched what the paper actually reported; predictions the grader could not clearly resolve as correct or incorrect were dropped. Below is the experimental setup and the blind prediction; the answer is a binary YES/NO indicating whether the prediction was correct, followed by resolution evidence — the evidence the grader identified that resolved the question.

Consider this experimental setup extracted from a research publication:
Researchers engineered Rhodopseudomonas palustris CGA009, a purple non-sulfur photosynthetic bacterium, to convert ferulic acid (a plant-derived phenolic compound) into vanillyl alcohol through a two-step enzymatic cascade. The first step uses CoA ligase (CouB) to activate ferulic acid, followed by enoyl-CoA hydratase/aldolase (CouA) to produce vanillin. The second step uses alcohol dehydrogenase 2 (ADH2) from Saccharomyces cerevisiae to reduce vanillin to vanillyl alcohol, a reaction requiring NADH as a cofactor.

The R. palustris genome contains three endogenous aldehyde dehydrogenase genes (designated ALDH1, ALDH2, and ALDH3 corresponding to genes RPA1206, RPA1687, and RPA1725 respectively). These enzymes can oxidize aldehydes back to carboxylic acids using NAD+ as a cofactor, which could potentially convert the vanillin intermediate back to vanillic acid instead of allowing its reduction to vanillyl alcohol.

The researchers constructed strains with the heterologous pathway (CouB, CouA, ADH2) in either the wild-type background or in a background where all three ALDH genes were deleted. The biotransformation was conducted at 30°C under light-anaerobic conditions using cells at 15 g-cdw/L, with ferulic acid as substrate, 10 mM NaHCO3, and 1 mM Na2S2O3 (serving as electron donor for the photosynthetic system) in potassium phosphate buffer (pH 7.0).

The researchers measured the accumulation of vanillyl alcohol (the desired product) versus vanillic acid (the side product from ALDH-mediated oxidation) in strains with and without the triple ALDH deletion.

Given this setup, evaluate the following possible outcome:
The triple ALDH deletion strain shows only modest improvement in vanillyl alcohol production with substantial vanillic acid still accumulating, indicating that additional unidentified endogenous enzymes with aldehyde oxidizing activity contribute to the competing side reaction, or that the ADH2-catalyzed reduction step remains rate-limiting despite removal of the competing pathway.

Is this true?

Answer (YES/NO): NO